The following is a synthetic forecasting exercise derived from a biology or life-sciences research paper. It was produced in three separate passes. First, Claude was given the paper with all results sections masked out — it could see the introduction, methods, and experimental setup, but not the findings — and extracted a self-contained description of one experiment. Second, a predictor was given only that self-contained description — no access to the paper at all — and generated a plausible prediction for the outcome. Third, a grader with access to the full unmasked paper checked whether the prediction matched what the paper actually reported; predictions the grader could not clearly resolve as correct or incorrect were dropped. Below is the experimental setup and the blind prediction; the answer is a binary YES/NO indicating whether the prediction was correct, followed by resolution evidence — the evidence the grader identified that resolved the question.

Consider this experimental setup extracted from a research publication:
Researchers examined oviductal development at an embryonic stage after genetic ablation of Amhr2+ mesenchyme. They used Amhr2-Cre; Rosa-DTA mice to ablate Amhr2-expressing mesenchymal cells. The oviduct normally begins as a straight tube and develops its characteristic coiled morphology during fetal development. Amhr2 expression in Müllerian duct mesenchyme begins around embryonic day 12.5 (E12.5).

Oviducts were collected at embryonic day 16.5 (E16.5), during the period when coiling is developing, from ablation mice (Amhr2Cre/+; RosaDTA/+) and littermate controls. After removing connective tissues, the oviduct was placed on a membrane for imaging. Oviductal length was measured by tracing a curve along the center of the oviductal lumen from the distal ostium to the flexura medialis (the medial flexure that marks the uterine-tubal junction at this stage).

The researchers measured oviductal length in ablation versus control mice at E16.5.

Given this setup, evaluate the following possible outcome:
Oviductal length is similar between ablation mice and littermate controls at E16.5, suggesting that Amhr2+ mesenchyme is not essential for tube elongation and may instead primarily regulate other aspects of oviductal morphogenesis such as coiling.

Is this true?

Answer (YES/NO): NO